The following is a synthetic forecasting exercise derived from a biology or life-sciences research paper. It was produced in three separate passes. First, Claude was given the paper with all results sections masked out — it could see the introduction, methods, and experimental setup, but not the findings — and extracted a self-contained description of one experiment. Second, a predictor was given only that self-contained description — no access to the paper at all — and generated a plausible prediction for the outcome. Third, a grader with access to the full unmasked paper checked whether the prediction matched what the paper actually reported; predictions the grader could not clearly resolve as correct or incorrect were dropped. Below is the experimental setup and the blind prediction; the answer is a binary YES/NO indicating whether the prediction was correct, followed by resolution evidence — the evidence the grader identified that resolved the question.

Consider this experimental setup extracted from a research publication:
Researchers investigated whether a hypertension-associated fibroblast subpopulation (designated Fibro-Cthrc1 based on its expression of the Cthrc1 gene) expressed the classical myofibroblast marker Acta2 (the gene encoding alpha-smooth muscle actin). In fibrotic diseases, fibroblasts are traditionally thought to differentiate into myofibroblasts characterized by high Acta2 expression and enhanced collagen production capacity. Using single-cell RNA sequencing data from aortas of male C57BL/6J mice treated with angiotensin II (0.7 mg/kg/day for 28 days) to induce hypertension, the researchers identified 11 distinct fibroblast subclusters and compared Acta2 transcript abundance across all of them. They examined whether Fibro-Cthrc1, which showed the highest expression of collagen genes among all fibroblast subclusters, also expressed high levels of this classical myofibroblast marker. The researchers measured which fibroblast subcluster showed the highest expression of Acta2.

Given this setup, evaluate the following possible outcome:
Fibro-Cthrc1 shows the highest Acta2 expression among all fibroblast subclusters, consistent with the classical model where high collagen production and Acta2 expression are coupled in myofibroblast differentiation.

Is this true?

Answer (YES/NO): NO